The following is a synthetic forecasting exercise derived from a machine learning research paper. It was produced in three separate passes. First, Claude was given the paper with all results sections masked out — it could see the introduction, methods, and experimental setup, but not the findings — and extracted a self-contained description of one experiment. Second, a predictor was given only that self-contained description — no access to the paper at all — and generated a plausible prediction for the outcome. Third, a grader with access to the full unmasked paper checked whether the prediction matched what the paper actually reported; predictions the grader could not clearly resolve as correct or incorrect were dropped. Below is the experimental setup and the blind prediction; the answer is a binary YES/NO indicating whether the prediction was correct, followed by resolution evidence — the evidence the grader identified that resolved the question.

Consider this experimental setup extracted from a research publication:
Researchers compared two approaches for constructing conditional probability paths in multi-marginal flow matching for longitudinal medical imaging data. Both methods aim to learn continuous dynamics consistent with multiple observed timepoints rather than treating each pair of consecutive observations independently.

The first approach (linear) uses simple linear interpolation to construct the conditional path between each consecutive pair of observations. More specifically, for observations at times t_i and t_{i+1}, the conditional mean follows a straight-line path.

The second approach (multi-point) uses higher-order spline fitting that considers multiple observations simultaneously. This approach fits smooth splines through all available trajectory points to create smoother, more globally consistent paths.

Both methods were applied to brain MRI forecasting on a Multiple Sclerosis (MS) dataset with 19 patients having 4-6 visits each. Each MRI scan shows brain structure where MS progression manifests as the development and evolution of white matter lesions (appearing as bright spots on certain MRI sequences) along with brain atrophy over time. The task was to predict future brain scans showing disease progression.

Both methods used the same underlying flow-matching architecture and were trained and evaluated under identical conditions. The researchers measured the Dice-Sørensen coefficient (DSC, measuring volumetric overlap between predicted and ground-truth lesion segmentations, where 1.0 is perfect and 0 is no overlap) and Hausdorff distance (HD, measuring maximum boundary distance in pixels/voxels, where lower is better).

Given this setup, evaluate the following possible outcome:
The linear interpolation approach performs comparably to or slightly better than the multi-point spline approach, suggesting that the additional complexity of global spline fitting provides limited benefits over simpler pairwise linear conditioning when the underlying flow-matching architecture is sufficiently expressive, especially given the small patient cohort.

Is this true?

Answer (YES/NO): YES